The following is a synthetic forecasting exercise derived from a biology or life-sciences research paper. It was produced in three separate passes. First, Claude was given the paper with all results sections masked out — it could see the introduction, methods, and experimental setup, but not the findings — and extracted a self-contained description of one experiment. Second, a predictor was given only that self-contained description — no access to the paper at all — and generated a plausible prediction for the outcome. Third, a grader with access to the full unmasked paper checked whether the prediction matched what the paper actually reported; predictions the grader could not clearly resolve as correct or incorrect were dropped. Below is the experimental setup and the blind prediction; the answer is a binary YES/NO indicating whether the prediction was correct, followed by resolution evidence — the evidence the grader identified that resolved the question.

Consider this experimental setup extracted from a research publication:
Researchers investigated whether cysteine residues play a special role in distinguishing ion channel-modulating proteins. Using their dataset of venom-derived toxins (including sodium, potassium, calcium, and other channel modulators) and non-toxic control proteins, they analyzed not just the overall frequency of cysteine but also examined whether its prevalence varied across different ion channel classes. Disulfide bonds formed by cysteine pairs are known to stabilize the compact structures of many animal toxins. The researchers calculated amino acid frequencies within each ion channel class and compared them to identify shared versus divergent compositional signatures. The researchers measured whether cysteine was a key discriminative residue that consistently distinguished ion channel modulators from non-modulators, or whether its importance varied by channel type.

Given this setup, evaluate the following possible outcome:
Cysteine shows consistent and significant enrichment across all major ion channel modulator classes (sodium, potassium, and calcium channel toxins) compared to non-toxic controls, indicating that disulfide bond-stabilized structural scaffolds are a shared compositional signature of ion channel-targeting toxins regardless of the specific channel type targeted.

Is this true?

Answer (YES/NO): YES